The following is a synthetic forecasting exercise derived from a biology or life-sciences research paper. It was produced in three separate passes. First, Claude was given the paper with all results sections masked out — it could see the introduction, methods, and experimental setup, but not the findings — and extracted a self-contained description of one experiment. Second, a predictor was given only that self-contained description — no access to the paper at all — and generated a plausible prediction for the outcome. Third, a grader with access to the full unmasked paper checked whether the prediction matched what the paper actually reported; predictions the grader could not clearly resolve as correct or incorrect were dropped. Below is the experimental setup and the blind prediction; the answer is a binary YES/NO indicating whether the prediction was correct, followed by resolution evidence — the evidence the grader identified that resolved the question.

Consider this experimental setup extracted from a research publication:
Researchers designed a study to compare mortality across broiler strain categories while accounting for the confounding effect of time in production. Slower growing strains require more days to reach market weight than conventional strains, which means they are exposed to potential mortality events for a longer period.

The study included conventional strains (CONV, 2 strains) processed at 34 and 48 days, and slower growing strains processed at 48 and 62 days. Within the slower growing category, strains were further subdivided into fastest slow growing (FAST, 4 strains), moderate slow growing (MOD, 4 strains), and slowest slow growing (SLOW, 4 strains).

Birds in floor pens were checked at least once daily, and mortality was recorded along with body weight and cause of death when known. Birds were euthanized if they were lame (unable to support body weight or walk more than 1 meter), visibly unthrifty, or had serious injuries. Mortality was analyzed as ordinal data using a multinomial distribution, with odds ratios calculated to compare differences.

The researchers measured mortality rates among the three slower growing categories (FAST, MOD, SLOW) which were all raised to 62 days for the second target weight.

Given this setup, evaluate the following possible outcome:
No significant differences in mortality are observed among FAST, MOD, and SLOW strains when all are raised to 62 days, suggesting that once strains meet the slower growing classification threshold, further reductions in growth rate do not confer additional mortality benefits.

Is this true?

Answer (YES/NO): YES